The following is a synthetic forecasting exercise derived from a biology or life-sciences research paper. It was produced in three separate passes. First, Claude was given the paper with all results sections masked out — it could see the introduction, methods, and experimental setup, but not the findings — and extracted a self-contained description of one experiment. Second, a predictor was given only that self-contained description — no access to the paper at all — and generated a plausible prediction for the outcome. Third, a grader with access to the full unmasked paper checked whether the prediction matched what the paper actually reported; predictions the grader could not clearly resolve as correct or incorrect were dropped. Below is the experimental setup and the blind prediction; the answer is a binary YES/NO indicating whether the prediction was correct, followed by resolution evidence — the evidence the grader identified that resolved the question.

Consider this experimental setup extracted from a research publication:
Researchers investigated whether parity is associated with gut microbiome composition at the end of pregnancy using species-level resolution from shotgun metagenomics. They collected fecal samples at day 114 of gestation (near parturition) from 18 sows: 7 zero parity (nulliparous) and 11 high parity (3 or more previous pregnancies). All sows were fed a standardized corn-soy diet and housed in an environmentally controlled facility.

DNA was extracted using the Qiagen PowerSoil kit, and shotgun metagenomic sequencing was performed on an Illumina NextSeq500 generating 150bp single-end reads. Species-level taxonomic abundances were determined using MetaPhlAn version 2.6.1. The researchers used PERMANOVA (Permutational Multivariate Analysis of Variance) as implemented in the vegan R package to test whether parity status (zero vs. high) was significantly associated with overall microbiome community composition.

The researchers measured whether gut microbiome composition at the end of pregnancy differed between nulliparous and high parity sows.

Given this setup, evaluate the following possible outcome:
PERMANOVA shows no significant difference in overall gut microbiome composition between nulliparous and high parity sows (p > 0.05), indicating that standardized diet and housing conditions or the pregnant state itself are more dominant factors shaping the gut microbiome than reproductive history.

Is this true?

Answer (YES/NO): NO